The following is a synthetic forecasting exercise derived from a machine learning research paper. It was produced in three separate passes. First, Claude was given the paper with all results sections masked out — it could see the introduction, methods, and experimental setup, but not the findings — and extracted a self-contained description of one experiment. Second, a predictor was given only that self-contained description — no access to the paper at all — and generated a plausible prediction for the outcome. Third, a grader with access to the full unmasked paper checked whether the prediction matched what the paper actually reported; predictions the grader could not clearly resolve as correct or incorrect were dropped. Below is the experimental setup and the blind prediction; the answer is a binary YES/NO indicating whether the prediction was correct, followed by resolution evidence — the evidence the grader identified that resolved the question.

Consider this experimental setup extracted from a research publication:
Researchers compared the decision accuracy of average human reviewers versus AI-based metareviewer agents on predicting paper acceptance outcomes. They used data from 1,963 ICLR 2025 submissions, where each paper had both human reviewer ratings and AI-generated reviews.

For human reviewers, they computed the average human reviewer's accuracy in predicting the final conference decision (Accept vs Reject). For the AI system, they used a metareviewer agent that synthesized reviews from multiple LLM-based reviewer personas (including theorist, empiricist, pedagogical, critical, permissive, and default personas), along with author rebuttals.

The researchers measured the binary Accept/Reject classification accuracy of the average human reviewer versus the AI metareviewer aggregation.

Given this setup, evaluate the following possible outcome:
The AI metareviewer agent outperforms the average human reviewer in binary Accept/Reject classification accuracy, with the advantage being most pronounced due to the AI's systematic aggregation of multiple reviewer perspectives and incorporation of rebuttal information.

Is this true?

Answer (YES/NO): NO